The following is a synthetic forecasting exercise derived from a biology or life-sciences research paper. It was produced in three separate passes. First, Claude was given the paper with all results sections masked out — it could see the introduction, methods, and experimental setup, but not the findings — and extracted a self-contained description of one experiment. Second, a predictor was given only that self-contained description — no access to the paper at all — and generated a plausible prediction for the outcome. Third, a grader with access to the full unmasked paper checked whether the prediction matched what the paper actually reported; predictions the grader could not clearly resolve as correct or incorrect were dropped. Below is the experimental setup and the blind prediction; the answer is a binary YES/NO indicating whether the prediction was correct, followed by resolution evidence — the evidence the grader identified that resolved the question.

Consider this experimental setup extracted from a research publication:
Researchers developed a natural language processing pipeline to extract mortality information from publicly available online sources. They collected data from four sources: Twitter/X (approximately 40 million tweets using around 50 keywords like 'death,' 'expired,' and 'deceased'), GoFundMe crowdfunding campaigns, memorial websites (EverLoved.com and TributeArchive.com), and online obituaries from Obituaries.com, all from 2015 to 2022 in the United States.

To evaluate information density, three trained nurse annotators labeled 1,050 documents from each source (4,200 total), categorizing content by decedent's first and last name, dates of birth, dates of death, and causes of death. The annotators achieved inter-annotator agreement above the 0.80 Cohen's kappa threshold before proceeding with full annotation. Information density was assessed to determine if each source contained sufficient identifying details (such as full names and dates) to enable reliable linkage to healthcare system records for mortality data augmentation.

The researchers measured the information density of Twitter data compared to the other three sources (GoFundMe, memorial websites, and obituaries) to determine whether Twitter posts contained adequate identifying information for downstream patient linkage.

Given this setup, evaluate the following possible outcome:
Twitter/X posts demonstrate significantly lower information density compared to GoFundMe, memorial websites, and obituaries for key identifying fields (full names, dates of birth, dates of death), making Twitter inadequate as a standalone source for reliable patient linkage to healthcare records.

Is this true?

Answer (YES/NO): YES